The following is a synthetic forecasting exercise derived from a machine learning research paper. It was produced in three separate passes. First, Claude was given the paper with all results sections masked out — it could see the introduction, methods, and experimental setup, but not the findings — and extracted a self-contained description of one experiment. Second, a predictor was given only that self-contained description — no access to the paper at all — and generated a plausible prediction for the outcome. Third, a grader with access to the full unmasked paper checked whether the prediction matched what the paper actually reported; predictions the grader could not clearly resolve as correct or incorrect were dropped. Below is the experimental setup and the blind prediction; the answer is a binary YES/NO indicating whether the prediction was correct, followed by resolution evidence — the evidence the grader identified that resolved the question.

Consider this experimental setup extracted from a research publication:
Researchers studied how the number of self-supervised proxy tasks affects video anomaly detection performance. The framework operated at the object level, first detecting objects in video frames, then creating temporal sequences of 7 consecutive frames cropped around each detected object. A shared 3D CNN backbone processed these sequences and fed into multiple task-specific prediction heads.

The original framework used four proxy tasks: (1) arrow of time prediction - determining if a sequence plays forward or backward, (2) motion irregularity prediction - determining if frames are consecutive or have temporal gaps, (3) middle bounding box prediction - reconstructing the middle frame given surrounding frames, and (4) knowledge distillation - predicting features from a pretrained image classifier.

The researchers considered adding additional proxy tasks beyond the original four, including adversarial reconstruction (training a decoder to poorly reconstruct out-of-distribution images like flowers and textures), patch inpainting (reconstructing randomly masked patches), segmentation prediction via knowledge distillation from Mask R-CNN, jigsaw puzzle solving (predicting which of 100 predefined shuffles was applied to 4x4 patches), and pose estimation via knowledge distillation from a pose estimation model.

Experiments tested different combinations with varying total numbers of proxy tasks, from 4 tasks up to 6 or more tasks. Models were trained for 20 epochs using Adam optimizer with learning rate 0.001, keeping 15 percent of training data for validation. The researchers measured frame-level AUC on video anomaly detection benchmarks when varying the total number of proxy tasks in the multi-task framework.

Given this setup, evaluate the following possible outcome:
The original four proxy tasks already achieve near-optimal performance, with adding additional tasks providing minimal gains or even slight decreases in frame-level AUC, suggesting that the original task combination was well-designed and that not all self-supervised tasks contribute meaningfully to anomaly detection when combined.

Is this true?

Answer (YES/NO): NO